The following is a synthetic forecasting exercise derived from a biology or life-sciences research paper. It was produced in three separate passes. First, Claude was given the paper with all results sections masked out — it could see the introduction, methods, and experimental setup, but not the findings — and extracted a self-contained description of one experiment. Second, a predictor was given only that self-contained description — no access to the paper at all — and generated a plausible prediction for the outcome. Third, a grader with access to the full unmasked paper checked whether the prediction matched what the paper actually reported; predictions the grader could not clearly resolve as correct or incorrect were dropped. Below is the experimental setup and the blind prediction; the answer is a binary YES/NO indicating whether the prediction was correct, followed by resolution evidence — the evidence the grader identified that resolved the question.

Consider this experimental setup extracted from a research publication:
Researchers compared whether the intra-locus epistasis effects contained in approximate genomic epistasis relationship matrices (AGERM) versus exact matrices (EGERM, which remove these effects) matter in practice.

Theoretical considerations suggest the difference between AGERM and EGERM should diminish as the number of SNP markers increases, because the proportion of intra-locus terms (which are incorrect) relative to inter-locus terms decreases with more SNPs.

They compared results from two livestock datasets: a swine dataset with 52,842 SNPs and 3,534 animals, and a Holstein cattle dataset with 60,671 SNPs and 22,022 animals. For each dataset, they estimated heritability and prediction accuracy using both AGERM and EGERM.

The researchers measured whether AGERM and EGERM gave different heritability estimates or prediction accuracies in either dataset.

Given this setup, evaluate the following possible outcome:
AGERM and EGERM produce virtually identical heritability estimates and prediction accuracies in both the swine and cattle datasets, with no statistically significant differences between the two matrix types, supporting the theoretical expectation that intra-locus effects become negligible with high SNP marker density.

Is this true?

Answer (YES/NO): NO